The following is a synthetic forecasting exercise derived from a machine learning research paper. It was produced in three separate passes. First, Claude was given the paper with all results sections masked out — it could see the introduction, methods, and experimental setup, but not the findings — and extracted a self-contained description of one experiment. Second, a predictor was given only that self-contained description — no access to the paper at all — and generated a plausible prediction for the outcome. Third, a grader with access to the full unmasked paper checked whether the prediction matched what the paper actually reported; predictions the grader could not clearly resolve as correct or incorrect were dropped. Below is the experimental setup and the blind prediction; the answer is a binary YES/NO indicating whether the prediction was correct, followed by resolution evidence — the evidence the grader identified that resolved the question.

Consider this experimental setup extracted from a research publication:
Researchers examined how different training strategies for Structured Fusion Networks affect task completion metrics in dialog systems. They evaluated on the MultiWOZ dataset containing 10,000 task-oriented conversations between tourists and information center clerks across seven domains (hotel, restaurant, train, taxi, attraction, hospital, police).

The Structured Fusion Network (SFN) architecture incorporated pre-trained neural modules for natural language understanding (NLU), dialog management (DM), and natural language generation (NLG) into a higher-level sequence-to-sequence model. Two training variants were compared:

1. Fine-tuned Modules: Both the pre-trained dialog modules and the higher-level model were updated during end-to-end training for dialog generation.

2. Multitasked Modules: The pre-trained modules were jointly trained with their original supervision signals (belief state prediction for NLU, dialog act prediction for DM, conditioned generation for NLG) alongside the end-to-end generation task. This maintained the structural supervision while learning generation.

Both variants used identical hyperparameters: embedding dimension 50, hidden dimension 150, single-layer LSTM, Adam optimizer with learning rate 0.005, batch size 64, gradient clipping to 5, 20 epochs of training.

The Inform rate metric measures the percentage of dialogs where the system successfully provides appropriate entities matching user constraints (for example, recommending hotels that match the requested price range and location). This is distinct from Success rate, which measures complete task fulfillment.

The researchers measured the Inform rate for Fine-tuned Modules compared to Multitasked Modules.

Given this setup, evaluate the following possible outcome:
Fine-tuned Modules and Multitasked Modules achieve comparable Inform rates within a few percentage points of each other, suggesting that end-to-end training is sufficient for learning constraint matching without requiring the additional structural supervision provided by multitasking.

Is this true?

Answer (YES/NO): NO